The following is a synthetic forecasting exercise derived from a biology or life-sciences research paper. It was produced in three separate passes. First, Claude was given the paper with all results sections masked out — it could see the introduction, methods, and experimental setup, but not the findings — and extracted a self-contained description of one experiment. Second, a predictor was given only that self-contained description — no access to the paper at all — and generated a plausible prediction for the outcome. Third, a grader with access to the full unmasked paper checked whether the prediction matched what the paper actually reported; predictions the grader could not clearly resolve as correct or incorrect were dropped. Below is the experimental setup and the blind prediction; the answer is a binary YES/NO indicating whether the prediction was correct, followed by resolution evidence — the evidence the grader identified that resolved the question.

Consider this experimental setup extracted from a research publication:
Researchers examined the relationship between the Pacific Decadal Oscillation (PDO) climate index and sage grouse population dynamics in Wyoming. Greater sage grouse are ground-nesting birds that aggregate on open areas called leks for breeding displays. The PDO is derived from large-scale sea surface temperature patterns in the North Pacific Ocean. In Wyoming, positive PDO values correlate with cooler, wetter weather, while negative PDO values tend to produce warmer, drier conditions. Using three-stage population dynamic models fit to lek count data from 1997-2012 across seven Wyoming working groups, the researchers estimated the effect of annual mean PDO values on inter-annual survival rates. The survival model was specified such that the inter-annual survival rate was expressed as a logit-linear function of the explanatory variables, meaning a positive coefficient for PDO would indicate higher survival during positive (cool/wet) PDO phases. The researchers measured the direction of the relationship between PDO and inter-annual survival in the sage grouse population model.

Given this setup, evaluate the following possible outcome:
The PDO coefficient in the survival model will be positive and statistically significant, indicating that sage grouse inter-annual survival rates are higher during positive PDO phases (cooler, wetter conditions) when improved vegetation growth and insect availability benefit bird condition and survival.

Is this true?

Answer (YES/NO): YES